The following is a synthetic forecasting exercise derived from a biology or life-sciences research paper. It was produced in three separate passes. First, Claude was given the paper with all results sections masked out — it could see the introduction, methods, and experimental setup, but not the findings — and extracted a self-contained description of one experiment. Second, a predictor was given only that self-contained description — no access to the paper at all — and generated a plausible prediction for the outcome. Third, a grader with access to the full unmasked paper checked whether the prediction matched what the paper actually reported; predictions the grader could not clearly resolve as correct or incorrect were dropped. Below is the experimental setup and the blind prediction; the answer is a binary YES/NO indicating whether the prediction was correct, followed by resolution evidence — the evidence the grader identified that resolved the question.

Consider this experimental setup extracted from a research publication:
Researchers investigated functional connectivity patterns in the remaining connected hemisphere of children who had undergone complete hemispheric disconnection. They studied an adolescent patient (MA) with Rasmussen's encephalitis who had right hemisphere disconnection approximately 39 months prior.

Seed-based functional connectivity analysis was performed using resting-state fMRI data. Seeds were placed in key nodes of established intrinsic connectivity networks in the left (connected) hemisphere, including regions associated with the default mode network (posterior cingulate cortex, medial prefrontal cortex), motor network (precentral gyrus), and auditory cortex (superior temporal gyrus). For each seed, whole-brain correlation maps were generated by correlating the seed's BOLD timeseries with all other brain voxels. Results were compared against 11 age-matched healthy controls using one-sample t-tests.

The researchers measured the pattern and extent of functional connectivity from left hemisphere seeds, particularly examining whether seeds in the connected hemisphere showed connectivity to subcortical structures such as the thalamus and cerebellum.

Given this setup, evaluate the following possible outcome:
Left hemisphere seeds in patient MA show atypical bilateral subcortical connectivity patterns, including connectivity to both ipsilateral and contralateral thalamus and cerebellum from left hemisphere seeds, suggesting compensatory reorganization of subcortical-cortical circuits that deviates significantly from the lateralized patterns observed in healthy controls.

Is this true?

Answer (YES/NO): NO